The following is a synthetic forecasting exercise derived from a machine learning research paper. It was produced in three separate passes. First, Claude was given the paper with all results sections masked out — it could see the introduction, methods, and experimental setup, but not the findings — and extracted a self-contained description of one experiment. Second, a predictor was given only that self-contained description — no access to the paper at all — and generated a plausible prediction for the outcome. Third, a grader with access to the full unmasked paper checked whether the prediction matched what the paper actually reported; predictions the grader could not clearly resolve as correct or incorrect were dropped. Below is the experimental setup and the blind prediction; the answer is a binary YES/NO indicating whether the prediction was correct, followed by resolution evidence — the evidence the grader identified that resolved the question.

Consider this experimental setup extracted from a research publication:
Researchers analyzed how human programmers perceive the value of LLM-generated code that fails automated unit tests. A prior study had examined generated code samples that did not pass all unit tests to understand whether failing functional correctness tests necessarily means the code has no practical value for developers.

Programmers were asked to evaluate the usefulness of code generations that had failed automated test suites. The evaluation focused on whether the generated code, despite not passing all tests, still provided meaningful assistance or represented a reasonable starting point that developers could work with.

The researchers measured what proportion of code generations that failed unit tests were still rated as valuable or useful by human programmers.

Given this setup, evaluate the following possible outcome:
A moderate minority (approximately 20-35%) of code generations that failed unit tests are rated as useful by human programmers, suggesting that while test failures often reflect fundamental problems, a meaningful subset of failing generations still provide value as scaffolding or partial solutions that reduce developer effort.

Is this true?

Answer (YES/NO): NO